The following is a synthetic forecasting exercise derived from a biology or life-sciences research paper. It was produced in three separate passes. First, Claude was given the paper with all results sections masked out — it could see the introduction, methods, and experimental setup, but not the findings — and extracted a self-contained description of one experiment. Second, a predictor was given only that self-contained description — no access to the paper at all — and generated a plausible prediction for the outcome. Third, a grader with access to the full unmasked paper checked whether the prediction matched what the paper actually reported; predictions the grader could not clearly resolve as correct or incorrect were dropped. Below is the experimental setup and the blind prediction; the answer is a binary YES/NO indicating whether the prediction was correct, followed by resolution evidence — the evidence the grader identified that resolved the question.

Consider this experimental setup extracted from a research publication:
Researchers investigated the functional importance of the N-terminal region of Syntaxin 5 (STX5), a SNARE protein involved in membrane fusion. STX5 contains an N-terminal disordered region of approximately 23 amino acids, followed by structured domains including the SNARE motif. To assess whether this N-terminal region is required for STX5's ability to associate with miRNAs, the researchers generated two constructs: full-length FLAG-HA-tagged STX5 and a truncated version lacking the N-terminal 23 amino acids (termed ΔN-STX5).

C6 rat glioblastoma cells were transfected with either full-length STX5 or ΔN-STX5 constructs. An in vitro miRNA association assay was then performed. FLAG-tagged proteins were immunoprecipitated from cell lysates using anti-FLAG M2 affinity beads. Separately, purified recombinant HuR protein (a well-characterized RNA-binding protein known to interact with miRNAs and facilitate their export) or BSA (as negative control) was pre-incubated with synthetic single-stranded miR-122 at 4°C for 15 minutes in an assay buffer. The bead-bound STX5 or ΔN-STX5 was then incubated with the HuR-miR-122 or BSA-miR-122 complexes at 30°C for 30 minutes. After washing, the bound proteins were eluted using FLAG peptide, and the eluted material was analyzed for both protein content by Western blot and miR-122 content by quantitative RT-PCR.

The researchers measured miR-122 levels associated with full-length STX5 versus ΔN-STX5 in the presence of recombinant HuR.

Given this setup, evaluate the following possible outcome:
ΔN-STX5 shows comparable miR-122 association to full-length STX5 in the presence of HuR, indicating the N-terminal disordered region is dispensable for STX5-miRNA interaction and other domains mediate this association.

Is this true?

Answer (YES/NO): NO